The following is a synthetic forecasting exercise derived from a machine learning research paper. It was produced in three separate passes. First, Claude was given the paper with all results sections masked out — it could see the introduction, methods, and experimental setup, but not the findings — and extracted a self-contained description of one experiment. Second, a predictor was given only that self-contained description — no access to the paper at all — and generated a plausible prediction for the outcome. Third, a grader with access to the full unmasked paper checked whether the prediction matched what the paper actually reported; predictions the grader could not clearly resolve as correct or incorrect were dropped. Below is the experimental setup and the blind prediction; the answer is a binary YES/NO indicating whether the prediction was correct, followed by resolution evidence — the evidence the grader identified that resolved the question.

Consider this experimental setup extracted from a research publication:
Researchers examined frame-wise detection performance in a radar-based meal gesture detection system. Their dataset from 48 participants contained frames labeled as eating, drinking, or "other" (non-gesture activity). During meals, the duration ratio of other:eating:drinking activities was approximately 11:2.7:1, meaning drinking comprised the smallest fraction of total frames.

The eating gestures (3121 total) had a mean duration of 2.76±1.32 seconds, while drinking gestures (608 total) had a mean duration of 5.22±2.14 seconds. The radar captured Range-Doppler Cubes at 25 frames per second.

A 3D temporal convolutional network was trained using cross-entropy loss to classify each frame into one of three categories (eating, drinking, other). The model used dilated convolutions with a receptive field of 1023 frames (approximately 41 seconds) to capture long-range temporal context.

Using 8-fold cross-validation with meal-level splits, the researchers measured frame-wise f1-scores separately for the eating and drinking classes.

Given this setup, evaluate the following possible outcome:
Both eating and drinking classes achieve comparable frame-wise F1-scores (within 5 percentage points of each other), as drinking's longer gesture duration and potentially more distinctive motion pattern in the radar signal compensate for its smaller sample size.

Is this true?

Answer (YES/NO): YES